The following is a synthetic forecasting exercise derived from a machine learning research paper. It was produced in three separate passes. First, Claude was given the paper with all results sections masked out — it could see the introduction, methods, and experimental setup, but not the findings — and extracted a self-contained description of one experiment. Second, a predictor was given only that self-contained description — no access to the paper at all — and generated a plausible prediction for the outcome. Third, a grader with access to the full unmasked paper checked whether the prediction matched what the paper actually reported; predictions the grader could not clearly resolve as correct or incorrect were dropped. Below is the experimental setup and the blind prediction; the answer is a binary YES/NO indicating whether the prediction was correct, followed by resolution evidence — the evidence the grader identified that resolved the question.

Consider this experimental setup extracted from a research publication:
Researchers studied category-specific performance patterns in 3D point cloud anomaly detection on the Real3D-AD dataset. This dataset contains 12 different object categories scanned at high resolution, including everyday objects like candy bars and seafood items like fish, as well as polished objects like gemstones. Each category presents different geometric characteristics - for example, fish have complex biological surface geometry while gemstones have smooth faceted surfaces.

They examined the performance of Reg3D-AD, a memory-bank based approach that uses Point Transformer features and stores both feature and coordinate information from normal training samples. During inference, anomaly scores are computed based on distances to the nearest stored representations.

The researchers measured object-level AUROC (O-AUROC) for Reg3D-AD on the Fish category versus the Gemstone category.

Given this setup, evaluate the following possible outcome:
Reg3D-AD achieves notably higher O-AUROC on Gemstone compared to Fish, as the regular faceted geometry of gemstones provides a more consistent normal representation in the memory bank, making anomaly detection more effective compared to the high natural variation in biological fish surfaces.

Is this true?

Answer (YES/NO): NO